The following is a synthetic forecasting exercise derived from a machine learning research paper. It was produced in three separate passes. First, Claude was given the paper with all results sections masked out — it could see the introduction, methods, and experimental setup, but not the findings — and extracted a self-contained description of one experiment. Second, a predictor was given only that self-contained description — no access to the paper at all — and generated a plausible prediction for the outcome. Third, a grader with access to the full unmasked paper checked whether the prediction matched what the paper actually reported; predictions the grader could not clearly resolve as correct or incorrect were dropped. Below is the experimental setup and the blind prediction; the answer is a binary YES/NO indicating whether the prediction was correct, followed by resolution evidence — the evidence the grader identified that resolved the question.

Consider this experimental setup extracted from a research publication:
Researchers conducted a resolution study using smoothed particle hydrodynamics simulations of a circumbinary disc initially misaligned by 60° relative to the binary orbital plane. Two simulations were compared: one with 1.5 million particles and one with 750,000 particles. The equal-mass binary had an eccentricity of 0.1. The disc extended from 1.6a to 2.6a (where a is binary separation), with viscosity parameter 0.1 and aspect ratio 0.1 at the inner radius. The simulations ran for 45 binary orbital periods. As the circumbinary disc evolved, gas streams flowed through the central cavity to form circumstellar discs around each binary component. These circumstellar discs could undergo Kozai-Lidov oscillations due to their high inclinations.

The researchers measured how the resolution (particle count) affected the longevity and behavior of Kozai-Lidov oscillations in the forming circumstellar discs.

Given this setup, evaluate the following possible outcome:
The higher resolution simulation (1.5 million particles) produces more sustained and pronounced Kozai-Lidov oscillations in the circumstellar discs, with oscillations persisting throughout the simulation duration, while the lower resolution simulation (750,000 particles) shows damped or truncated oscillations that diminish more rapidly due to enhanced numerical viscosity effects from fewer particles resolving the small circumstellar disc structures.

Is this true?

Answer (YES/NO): NO